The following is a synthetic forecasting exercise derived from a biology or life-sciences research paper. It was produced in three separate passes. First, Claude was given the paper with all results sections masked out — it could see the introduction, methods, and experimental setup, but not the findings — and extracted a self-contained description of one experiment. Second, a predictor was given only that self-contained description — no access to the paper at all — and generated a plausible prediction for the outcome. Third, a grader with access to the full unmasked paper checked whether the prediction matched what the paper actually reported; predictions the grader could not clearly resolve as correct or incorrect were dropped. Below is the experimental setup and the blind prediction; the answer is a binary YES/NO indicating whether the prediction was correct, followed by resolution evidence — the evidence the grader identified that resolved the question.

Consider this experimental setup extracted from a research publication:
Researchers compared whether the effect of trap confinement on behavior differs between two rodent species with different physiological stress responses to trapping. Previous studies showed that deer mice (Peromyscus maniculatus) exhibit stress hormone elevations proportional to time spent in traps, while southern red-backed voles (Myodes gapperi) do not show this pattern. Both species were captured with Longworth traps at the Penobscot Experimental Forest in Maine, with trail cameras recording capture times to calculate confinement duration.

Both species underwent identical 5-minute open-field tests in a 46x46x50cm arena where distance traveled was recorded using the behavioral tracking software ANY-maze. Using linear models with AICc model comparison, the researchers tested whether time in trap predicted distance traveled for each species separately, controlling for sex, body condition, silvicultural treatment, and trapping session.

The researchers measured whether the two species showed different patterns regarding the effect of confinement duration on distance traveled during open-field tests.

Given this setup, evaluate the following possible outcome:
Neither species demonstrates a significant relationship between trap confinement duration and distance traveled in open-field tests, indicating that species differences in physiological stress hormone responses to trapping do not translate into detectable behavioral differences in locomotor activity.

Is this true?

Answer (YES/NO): YES